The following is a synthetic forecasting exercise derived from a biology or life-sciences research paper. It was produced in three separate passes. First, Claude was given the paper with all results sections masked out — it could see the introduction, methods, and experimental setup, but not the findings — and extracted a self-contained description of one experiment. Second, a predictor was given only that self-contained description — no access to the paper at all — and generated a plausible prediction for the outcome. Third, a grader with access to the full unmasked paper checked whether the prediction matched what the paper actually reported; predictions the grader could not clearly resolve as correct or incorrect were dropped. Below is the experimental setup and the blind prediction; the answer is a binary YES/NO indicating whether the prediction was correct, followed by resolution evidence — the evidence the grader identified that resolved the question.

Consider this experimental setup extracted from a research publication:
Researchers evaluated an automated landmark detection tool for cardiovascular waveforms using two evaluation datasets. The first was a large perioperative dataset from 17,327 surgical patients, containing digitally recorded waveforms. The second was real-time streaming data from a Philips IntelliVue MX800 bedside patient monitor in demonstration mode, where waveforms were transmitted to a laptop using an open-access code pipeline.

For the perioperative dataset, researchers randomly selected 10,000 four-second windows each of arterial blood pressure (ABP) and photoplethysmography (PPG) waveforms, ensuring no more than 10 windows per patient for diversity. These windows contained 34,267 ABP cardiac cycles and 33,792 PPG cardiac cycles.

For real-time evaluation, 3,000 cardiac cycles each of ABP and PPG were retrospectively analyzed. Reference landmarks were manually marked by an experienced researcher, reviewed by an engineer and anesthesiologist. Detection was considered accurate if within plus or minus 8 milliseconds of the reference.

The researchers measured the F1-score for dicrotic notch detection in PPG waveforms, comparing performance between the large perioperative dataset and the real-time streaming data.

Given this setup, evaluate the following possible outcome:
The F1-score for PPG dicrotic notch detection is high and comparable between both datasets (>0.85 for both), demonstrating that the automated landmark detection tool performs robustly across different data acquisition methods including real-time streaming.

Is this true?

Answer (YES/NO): YES